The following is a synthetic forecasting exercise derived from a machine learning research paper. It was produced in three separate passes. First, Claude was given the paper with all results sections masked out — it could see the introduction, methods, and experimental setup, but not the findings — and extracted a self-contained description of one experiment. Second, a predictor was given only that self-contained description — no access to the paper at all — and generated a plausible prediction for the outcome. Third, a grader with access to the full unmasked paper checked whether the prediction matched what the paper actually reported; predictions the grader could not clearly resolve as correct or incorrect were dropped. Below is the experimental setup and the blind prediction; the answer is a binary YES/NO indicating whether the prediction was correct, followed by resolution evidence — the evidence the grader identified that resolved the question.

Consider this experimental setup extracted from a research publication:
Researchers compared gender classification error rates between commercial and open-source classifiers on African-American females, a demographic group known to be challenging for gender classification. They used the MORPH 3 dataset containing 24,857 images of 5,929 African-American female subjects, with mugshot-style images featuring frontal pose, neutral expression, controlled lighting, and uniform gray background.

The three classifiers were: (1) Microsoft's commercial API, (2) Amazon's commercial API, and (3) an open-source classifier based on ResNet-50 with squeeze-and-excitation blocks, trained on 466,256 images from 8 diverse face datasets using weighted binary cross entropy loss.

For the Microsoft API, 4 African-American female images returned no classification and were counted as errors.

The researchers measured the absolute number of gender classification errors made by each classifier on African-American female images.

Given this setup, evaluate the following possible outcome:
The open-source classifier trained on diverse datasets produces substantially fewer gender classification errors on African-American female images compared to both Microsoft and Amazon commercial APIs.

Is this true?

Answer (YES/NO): NO